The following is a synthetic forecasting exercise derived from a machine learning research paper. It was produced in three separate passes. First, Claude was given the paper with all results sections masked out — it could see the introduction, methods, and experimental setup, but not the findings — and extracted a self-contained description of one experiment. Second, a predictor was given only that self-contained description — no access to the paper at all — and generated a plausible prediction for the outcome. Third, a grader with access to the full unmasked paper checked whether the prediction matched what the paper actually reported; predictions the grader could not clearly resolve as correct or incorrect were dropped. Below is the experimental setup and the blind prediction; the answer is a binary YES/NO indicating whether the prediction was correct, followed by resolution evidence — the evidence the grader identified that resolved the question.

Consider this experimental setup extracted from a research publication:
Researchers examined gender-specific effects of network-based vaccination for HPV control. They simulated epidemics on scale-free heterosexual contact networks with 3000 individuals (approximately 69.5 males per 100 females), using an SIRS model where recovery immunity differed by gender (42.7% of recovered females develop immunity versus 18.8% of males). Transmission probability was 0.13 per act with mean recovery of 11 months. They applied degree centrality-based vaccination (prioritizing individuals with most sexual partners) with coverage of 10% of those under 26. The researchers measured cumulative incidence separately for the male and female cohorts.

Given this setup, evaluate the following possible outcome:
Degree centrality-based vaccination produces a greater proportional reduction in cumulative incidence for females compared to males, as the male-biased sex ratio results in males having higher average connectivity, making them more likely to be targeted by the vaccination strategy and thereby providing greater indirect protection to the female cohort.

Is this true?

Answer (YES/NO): NO